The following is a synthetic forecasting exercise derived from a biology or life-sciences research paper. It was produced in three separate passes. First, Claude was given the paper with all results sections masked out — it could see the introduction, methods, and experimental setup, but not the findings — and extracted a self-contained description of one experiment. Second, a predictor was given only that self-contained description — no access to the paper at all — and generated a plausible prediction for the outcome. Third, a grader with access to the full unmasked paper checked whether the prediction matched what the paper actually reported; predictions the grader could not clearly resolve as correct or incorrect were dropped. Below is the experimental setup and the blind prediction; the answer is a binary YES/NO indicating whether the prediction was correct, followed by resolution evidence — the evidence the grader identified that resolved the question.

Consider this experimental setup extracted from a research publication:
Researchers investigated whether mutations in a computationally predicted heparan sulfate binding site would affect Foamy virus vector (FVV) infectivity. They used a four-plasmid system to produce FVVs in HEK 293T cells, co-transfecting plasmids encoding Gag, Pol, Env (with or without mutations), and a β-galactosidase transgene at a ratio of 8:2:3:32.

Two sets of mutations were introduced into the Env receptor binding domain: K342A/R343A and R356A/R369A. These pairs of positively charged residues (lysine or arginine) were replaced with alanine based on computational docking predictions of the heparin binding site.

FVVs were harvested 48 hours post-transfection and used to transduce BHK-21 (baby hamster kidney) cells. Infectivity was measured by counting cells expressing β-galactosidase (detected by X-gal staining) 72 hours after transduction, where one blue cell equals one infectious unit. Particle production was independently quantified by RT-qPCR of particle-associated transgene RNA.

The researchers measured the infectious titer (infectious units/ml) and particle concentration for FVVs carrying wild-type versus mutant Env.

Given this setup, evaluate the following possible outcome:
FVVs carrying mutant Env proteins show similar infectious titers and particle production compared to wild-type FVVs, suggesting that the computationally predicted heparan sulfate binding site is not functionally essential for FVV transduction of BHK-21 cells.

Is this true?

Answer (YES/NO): NO